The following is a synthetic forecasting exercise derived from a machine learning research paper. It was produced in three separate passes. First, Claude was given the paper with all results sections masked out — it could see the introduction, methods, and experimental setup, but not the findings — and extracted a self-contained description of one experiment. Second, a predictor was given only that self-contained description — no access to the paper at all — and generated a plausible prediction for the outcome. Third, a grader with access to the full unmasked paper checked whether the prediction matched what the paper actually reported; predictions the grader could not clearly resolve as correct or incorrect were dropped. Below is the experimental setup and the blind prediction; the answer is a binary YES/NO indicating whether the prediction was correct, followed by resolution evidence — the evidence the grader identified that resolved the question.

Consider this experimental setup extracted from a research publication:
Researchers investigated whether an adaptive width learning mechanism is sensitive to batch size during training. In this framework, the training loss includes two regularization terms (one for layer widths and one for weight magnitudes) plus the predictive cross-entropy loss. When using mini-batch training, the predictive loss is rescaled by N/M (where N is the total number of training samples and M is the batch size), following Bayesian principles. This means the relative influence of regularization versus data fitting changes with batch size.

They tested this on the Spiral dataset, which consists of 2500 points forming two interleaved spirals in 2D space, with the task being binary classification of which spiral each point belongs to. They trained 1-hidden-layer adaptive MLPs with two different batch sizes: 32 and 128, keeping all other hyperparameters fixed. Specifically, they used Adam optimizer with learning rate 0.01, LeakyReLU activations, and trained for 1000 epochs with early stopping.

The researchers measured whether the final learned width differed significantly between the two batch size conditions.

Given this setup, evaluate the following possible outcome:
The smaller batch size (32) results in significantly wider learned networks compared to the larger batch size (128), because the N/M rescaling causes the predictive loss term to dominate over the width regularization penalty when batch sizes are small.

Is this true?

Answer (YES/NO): NO